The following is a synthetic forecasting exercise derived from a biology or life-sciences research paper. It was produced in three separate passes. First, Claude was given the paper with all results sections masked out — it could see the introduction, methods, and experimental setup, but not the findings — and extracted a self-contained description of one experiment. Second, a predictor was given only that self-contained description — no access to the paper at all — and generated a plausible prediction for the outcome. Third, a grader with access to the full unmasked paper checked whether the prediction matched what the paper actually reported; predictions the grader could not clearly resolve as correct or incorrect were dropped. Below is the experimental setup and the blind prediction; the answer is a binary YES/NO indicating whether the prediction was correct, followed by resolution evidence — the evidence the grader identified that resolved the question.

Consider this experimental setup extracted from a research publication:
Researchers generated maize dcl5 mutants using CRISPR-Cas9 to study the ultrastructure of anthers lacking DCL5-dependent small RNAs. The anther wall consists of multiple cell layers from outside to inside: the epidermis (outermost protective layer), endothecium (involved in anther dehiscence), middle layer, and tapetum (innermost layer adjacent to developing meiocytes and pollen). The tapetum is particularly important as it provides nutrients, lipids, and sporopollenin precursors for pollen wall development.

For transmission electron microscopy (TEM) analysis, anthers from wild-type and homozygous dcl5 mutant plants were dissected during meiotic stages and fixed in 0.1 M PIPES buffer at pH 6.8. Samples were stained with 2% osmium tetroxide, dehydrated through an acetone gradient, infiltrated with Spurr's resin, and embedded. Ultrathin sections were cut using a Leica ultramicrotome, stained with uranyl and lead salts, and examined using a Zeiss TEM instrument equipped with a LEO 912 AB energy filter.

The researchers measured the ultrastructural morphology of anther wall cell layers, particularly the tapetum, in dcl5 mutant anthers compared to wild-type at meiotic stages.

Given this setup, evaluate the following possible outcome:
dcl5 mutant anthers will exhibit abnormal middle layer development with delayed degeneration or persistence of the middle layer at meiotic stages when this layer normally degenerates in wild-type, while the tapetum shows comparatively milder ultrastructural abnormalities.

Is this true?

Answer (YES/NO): NO